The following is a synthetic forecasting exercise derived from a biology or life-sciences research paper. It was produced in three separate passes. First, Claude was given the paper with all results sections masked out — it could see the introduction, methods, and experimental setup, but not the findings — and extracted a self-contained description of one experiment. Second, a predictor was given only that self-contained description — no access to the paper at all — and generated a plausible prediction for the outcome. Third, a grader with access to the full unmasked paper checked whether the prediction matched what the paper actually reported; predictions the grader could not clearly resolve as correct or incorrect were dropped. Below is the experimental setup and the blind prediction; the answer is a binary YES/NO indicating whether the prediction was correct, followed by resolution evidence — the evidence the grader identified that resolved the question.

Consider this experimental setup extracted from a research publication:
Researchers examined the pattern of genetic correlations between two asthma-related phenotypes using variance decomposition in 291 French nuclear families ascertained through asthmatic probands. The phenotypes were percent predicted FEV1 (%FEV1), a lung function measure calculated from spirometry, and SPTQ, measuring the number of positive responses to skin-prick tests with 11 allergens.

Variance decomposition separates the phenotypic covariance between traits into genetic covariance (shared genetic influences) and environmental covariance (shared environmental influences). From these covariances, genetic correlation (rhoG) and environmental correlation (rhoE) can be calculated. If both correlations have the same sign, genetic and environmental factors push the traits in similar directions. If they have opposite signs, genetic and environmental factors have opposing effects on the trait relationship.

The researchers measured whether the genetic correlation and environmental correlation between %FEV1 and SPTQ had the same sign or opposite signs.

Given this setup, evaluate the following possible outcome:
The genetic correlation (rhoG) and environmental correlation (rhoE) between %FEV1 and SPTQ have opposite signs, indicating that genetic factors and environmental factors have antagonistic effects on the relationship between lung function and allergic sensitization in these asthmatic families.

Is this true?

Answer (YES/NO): YES